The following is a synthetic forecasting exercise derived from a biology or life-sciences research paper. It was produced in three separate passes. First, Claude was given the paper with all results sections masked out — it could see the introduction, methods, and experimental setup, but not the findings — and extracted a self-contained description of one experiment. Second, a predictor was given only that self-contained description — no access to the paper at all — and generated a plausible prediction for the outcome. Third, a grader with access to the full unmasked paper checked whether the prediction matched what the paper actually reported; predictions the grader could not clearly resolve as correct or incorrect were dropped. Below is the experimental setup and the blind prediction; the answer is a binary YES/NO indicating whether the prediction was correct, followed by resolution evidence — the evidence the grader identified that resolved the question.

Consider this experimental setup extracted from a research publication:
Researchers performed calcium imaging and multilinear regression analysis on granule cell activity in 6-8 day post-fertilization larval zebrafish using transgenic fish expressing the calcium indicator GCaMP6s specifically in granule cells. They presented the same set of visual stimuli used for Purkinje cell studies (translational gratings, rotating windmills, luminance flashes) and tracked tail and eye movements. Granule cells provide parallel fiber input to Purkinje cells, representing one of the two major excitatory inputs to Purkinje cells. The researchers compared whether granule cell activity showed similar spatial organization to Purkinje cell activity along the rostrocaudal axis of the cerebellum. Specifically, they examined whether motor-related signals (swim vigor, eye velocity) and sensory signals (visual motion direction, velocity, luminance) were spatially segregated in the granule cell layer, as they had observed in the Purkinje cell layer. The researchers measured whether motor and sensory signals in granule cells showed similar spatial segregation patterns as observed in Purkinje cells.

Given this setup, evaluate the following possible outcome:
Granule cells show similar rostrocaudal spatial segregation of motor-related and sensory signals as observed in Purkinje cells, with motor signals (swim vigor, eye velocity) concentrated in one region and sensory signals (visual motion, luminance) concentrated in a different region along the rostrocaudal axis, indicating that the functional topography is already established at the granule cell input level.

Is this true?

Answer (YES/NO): NO